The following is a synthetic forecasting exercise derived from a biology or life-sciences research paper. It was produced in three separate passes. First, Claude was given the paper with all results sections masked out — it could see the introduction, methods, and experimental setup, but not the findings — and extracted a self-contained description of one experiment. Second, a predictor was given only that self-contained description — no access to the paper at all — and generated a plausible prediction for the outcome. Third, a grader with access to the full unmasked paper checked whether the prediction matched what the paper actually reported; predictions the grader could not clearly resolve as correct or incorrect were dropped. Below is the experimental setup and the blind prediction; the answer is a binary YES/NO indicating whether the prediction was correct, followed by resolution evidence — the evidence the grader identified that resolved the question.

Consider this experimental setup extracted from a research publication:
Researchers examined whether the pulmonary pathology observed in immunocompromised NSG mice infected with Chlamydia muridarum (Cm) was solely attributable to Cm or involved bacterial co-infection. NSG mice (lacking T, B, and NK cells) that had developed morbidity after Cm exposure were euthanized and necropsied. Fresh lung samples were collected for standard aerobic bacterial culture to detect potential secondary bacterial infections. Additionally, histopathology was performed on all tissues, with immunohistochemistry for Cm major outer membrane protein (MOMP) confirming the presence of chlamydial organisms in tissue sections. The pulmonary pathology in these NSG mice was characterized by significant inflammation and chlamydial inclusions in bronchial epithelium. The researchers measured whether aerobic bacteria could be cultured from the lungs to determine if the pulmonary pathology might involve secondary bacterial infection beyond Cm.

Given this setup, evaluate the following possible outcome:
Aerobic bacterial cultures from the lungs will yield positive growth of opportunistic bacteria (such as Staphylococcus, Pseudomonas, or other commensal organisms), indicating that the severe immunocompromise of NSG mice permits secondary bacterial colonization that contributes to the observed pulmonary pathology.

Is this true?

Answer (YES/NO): NO